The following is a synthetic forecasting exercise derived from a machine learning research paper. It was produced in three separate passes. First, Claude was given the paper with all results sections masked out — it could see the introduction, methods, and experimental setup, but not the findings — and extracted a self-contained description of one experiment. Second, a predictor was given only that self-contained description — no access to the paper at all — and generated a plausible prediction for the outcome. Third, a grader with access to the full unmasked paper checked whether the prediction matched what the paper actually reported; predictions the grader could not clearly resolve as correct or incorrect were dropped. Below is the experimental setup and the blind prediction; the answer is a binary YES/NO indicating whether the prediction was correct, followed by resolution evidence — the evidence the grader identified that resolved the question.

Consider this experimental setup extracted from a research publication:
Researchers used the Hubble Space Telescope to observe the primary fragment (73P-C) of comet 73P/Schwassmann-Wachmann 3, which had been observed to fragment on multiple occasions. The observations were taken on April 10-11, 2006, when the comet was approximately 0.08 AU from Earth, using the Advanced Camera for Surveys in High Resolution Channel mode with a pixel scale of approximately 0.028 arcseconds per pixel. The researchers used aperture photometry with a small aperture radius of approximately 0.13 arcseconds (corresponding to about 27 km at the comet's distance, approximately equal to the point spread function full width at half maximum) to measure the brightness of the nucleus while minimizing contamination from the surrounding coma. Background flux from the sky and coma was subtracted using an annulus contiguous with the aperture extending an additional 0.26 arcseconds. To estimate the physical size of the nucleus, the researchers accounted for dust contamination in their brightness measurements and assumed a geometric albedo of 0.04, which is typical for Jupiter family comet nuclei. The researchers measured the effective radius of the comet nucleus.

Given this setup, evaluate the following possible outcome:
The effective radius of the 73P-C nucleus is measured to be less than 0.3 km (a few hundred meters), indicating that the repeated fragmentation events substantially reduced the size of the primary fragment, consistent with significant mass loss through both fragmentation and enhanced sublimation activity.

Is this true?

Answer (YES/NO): NO